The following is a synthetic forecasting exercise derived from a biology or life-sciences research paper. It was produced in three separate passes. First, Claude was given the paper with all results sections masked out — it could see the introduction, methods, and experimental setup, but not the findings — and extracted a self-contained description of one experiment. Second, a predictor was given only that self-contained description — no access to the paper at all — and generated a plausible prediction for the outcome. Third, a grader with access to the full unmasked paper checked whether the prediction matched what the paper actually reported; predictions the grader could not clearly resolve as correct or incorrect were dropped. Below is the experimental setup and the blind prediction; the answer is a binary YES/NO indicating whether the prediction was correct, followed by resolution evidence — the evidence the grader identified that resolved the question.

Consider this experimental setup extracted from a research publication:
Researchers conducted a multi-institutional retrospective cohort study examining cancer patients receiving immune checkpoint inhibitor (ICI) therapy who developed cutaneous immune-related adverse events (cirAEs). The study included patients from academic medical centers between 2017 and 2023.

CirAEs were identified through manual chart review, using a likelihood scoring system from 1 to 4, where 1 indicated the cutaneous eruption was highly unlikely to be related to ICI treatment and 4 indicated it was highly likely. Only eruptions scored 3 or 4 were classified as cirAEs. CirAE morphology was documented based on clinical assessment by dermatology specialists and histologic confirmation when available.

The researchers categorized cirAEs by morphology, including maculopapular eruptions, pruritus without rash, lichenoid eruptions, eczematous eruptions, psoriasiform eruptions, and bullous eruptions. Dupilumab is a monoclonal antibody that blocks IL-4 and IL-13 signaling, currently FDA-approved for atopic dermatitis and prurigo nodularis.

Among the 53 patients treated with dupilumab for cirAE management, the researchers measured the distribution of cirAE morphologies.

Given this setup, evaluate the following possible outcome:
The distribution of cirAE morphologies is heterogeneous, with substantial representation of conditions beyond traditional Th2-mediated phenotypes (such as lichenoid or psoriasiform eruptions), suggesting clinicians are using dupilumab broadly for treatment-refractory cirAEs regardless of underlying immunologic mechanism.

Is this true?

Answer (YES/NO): NO